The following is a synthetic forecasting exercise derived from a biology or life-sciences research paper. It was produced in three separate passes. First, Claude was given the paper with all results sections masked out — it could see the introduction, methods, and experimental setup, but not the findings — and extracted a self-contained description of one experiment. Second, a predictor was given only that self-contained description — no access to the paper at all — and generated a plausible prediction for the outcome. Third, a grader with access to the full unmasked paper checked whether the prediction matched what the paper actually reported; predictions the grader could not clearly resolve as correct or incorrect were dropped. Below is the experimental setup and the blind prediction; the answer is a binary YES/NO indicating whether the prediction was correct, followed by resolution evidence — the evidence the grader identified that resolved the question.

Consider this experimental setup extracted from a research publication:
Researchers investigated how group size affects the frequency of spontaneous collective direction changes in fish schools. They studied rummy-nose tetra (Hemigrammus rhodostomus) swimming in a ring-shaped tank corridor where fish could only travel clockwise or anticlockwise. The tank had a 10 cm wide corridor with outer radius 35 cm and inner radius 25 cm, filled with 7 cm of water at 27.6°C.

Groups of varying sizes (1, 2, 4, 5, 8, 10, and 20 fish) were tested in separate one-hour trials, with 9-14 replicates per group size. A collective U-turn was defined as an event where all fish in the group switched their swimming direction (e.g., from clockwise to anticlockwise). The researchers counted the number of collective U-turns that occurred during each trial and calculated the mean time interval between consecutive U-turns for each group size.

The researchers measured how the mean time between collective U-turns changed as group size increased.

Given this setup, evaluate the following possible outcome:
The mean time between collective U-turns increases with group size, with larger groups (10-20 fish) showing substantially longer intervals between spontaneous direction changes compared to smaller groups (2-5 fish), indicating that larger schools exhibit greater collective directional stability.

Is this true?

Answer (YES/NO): YES